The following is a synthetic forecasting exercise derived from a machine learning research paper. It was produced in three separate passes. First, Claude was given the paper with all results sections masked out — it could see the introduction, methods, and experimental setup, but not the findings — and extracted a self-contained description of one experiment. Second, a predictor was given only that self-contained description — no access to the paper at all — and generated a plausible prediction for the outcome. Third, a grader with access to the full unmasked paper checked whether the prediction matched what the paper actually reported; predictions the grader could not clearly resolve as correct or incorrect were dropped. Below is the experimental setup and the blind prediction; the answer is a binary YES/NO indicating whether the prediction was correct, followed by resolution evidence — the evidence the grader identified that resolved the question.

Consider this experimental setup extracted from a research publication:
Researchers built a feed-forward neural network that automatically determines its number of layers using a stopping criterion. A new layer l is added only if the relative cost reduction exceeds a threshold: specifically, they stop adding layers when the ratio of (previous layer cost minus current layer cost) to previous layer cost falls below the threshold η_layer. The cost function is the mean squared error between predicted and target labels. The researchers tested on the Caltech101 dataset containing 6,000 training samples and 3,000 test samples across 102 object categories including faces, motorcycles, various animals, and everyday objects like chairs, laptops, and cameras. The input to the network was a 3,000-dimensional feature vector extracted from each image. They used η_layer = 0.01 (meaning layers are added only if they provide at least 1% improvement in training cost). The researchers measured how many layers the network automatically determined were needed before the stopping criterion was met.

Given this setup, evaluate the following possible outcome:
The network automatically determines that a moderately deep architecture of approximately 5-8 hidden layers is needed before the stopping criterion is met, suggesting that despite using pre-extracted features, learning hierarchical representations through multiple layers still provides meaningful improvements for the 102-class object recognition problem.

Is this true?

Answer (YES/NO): YES